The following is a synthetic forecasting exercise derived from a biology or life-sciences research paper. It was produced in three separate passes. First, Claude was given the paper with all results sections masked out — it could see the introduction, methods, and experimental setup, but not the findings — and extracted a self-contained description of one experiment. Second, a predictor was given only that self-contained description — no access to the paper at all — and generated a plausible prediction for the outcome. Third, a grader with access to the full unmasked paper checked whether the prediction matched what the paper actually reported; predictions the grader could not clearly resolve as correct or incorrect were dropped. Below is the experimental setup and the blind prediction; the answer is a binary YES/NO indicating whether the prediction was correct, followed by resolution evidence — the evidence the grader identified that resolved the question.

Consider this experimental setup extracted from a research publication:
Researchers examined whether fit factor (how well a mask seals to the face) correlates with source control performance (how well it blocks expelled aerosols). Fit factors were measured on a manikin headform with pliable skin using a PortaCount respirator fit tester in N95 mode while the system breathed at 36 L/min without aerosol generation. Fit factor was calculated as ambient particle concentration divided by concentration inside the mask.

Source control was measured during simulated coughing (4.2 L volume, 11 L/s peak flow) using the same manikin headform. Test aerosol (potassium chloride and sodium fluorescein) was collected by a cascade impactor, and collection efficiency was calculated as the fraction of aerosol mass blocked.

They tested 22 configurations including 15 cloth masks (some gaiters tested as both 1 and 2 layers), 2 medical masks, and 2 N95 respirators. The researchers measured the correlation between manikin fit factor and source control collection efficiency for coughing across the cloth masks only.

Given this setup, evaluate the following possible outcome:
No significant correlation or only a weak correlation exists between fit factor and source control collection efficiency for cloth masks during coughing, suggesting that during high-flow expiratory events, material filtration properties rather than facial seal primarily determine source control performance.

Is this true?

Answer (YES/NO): YES